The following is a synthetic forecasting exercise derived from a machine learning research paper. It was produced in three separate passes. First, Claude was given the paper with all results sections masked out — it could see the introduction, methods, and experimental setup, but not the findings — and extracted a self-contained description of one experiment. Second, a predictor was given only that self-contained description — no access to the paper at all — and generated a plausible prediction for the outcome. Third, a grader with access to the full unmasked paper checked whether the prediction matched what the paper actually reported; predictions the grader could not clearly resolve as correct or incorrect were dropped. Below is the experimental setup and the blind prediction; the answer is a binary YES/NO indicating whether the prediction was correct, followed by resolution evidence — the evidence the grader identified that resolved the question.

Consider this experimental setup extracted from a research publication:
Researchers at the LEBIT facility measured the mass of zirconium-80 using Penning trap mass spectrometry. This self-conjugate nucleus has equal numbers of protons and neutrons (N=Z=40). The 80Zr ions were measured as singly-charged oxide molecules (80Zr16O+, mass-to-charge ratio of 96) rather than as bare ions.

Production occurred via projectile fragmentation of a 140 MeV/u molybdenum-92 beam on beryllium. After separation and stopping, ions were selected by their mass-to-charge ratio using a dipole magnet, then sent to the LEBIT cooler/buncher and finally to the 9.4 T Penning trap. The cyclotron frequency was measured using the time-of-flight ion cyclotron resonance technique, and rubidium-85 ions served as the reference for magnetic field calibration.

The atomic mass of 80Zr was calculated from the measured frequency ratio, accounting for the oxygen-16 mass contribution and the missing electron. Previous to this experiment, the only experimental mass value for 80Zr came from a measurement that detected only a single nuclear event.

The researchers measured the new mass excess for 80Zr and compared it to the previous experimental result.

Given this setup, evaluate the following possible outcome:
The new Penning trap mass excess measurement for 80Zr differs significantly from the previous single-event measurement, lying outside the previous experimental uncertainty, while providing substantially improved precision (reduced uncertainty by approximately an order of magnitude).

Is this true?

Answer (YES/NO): NO